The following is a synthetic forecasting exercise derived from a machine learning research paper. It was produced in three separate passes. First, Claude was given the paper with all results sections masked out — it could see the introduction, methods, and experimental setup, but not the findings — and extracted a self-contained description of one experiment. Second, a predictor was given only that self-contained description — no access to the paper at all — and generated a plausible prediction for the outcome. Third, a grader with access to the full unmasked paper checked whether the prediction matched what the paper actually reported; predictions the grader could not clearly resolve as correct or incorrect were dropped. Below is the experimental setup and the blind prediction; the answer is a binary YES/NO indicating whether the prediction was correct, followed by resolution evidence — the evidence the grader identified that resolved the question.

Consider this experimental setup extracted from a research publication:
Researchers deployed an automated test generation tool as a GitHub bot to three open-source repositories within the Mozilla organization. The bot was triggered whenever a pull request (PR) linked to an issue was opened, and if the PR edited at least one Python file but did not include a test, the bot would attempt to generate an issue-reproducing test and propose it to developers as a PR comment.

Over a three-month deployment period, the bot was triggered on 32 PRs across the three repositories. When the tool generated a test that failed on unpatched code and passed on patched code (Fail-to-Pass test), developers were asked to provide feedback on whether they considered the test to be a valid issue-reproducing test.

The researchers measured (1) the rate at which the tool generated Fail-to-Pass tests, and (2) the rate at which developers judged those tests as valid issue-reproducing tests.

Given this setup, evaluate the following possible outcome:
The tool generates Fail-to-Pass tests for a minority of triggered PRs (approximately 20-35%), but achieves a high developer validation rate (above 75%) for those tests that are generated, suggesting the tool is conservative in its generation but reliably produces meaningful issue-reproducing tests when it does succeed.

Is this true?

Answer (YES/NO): NO